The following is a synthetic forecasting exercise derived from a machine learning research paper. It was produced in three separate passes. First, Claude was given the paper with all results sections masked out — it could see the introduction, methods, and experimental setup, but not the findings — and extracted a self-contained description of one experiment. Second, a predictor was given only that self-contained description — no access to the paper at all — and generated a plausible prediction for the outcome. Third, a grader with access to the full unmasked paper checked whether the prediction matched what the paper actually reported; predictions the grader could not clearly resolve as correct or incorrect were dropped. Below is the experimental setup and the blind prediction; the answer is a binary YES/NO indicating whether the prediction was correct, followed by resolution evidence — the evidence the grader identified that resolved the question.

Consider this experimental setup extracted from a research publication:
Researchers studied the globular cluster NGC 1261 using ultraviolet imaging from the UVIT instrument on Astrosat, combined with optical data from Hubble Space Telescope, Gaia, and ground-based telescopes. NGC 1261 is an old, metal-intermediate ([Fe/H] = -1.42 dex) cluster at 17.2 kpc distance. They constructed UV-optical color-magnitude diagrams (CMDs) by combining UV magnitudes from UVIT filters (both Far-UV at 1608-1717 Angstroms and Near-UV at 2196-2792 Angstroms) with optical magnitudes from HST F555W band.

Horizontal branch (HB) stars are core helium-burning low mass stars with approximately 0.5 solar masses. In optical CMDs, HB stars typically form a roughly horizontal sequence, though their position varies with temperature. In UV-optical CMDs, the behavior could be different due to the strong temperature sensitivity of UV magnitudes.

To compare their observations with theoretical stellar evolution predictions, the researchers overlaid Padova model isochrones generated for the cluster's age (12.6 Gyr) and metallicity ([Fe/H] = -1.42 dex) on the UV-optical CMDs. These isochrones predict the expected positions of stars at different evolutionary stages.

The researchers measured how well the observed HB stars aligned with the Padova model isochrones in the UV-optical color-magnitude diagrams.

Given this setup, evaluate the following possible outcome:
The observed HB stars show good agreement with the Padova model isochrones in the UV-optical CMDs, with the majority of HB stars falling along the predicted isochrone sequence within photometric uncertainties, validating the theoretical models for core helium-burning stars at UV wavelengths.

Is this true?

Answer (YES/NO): YES